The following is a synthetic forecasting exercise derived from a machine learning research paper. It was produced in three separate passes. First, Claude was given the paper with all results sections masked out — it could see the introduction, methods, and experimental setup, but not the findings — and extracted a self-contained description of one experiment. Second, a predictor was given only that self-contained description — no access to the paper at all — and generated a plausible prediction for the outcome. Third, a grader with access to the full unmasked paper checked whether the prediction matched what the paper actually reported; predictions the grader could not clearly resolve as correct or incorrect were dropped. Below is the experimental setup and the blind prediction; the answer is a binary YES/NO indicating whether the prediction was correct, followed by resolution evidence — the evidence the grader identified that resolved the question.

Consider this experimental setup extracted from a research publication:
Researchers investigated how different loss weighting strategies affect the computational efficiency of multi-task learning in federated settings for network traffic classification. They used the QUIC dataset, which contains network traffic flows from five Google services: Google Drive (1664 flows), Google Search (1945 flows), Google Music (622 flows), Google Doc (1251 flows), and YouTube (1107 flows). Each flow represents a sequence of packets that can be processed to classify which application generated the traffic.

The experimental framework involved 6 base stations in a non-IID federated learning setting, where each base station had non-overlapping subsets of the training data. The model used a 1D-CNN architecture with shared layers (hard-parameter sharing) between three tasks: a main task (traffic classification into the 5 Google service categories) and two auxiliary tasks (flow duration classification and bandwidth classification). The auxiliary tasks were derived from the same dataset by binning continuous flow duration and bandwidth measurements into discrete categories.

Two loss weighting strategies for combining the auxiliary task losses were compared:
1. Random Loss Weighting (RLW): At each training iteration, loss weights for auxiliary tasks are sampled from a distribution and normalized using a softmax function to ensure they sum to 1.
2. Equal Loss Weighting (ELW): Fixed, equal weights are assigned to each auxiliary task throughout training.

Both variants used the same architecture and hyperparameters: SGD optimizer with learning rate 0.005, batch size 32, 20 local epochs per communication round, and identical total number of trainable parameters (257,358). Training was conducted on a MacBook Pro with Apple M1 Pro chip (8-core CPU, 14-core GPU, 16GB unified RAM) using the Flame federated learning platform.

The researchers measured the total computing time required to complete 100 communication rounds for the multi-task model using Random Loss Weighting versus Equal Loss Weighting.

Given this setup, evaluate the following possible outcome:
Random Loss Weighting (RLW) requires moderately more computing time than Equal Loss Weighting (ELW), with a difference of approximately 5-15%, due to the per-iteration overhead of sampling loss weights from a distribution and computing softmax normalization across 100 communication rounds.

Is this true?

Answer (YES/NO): YES